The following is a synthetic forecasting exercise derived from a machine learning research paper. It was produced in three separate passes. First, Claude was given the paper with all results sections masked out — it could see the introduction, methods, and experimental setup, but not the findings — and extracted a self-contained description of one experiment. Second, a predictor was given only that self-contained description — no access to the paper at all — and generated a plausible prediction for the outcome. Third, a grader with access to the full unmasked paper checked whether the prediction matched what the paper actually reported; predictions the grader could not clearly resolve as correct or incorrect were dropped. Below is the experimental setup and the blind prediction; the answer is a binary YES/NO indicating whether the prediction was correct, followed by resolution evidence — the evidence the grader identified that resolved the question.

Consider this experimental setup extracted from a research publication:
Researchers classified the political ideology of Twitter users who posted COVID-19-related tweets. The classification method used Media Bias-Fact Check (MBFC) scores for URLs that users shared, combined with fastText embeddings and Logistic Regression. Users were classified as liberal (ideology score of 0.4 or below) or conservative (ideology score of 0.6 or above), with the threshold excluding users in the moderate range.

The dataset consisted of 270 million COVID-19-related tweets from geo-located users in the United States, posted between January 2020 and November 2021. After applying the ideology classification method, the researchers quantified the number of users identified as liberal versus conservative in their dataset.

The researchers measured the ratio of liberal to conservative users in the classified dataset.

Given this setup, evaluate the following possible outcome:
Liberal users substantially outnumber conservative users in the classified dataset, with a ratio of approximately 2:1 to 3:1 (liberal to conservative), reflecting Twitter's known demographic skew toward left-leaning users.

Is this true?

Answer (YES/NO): YES